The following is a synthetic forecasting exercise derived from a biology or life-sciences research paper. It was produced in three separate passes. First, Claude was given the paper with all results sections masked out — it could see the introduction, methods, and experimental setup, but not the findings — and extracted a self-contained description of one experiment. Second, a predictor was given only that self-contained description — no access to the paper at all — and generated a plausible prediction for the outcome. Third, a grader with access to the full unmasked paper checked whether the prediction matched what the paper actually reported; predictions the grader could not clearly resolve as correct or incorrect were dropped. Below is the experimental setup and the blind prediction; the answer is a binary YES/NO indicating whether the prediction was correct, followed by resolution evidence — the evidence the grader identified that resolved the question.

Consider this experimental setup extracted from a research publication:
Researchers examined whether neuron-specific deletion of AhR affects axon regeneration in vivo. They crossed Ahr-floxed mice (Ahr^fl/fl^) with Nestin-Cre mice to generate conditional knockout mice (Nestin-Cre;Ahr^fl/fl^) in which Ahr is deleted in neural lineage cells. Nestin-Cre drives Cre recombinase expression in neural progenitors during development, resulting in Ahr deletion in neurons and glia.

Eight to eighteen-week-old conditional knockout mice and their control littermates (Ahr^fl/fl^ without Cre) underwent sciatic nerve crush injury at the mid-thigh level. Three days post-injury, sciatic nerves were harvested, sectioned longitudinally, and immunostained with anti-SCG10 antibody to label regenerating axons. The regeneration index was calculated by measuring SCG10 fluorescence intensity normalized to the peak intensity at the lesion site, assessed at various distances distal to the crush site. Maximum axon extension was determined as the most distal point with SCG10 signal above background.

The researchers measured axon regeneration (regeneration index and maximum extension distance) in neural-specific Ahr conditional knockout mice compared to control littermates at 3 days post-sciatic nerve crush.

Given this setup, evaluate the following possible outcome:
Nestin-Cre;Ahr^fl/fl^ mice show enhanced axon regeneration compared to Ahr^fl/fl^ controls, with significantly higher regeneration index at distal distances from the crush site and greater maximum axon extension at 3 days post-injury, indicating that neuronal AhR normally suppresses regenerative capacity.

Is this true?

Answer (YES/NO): YES